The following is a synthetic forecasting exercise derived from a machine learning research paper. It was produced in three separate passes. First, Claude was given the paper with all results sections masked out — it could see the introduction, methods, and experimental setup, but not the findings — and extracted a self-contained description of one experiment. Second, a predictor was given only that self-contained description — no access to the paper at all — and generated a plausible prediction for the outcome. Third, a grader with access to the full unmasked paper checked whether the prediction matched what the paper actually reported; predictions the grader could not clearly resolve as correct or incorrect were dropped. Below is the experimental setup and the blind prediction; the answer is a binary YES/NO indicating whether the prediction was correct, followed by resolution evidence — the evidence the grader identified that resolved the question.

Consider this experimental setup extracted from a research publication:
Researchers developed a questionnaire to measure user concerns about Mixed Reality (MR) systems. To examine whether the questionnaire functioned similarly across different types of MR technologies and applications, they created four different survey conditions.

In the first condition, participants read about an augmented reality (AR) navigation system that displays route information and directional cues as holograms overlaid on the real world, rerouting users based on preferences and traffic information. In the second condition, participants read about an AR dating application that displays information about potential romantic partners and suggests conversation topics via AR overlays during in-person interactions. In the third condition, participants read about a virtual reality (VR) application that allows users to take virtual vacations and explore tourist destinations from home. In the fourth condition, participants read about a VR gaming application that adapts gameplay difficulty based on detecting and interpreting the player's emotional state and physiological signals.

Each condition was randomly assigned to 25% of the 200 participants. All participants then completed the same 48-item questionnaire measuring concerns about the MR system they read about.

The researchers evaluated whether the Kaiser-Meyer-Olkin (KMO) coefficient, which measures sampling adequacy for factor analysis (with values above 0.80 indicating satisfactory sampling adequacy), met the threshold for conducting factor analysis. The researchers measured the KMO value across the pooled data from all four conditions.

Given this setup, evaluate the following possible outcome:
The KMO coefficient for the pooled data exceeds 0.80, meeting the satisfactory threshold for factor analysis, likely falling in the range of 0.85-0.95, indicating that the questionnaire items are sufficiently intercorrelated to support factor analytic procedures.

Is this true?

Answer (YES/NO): YES